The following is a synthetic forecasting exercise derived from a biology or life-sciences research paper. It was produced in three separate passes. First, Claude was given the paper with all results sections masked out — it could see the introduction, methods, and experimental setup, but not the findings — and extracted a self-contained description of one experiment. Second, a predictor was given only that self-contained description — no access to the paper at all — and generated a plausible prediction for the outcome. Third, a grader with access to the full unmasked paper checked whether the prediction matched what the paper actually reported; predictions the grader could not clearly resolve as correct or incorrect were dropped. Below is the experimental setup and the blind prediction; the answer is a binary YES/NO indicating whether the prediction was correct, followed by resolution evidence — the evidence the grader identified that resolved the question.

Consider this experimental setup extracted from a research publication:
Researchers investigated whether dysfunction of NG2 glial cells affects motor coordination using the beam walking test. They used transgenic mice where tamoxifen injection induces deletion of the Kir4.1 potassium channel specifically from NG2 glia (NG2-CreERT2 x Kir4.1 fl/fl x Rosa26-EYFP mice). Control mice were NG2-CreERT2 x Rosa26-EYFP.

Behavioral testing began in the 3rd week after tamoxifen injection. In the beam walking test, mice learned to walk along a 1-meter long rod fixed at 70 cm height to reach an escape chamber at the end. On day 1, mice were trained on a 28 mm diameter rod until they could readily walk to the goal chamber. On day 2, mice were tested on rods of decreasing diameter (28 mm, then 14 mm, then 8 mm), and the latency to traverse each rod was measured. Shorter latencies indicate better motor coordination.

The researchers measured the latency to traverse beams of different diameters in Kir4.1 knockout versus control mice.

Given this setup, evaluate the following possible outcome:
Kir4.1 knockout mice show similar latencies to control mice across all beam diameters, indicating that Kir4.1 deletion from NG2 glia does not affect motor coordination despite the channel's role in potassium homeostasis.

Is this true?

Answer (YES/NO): NO